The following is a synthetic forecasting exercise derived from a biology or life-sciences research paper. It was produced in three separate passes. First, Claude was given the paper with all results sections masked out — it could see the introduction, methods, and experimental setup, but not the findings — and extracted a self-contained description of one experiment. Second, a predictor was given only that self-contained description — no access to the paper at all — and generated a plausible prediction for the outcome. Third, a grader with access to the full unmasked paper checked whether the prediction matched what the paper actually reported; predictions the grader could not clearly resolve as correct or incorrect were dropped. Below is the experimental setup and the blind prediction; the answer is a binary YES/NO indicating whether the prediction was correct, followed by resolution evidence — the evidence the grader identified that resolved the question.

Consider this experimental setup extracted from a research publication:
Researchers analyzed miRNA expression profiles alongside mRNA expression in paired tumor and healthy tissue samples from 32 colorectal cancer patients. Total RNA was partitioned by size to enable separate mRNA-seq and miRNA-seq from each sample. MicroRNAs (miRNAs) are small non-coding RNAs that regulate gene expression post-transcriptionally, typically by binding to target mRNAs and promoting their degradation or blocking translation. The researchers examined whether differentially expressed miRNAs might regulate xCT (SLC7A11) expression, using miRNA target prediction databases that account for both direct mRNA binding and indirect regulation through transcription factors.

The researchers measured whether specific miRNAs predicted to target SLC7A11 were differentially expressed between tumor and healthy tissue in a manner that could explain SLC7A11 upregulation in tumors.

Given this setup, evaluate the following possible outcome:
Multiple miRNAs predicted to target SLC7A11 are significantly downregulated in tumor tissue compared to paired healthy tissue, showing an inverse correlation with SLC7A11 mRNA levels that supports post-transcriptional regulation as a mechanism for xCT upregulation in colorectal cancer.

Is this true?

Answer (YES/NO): NO